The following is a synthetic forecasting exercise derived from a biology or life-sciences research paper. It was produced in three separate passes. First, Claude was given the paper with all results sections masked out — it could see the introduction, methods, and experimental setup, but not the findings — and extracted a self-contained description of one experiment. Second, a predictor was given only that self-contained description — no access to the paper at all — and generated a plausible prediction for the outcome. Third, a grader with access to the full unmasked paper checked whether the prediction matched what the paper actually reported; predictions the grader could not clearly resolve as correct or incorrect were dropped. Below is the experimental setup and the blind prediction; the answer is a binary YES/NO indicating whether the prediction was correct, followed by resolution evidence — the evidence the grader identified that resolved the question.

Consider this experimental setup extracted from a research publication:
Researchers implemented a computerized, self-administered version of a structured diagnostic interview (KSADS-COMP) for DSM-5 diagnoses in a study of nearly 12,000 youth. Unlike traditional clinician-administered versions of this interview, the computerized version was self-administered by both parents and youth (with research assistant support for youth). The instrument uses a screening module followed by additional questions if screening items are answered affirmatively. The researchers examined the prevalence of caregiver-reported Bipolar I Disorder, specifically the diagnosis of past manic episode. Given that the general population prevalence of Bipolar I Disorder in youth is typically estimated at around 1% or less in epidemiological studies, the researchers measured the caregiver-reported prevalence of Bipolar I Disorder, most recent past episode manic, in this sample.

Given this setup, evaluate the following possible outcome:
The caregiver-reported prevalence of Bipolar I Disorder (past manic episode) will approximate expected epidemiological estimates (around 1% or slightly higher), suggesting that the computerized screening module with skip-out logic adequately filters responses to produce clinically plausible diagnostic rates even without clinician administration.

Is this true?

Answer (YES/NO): NO